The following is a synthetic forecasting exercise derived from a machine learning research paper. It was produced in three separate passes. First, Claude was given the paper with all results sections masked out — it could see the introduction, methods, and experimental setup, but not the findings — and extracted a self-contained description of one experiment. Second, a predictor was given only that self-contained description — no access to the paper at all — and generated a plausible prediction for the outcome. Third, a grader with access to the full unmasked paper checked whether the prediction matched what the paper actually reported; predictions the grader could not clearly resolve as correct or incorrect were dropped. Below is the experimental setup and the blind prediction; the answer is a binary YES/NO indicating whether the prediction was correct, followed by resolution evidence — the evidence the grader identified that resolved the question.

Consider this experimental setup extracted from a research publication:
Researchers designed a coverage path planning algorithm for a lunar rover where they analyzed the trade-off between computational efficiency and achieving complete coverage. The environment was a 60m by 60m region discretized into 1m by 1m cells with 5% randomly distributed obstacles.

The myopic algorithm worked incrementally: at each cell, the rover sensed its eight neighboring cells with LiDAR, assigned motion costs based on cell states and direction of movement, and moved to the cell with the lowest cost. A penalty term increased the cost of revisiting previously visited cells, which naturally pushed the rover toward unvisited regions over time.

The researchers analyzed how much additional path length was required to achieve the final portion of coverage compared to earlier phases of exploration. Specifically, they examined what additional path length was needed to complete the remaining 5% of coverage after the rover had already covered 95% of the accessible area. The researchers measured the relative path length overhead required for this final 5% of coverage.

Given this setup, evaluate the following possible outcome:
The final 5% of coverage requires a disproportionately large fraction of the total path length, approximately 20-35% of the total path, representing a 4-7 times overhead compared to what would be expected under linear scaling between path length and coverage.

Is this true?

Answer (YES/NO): NO